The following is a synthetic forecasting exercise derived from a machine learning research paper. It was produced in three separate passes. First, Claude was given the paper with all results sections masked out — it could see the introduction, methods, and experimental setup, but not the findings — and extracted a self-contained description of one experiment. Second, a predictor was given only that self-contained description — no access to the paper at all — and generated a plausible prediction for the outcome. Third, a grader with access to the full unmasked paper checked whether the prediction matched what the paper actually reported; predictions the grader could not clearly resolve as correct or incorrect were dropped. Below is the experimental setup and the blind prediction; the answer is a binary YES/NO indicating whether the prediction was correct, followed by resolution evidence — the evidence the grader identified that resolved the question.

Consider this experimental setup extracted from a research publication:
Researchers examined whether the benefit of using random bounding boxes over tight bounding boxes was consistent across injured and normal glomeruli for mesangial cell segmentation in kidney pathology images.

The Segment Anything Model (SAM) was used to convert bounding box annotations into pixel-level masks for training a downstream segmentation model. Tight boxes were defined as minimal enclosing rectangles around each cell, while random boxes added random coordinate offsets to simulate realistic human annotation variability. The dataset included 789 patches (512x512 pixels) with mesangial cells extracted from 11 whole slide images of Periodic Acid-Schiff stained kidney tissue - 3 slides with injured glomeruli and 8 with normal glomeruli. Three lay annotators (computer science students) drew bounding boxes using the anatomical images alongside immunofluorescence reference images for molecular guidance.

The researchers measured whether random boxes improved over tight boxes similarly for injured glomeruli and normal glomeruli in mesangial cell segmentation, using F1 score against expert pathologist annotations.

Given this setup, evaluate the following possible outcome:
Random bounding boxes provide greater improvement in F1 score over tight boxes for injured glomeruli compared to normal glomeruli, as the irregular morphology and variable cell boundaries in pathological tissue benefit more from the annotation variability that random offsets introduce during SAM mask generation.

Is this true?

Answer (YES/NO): YES